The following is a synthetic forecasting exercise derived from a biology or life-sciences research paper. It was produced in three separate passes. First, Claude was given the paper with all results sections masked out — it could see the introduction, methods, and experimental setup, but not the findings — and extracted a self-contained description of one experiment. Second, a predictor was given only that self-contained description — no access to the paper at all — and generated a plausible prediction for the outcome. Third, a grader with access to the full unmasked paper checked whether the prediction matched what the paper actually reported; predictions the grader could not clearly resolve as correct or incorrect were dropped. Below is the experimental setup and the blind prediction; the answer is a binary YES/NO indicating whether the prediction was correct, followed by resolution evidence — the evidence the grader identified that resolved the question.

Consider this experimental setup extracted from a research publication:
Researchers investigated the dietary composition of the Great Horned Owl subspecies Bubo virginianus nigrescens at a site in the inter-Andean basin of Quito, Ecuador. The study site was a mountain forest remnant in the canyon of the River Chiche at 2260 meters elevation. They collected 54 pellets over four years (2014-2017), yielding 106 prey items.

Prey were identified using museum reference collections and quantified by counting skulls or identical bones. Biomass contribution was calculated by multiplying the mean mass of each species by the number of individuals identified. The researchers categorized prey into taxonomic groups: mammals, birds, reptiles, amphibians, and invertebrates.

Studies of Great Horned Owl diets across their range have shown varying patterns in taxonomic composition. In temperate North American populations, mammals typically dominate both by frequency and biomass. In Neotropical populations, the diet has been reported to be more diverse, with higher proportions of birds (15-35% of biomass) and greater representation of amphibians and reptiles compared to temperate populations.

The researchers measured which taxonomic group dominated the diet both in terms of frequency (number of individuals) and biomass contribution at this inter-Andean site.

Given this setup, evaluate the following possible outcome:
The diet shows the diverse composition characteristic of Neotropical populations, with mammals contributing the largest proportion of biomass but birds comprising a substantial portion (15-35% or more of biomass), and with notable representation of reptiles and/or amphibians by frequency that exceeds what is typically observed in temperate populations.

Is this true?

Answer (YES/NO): NO